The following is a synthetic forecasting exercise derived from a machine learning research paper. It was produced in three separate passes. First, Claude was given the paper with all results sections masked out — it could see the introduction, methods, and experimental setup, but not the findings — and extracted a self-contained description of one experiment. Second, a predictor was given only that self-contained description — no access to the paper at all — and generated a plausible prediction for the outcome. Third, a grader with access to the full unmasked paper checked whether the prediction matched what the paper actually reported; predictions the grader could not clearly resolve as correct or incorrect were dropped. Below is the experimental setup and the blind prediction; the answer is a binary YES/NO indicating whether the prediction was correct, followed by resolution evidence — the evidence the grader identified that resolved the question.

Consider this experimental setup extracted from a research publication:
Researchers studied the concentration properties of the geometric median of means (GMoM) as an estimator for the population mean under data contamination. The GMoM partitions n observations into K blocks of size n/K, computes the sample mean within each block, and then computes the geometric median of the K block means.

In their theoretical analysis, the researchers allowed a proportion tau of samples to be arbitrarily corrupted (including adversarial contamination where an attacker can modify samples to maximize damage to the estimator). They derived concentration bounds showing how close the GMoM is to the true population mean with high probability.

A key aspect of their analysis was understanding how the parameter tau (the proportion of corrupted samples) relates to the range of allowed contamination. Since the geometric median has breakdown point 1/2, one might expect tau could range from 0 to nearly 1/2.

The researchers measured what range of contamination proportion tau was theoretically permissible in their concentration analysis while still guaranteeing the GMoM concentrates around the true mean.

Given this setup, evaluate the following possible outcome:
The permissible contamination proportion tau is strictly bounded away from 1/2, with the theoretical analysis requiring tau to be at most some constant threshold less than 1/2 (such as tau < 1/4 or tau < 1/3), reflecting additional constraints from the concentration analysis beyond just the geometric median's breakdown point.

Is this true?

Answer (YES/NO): NO